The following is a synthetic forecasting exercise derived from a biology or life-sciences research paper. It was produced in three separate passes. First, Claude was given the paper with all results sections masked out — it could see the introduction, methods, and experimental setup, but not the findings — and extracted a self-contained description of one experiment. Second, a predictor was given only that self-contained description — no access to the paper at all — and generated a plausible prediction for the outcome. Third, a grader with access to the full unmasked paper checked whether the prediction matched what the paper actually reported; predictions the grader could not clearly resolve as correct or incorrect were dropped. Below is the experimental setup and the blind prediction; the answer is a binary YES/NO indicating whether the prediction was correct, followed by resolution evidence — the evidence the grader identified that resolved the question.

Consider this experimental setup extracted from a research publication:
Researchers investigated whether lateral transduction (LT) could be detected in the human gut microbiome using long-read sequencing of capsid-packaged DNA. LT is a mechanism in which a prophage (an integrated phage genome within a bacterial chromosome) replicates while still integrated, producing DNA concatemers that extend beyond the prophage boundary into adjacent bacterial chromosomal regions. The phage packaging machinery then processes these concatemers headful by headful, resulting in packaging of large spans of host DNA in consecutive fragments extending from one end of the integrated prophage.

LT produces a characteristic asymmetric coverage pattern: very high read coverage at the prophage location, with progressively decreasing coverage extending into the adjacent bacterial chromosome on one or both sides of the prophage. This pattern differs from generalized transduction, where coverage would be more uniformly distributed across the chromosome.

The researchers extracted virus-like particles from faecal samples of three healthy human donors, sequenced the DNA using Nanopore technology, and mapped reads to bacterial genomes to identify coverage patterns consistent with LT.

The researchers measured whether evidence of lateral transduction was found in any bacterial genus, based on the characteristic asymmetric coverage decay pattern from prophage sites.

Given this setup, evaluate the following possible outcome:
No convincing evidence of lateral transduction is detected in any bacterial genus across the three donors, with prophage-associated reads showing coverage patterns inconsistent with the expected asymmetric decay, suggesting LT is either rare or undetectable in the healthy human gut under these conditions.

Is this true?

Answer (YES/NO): NO